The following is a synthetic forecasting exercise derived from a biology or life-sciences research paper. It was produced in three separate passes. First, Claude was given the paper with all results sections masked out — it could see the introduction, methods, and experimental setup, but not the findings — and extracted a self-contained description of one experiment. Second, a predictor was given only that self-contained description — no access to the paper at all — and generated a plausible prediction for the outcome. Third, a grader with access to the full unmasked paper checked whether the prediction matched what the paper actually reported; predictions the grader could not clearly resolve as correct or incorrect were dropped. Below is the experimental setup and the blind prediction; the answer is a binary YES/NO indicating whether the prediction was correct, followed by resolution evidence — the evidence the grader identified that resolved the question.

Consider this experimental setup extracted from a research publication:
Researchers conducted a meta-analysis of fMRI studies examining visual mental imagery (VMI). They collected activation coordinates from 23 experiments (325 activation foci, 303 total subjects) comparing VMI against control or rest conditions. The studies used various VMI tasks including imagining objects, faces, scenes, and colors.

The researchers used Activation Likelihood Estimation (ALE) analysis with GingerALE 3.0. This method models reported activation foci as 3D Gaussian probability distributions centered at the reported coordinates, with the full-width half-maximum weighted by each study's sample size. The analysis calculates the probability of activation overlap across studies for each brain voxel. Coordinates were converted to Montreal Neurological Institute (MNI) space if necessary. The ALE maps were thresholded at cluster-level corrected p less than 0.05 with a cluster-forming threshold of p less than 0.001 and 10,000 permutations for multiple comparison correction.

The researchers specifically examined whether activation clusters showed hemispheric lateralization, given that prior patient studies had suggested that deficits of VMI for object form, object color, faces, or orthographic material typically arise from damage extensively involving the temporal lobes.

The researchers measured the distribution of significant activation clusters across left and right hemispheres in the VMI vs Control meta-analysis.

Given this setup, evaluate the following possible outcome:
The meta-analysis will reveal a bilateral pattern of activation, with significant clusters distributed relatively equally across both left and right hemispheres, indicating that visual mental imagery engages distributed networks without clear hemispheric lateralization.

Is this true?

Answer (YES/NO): NO